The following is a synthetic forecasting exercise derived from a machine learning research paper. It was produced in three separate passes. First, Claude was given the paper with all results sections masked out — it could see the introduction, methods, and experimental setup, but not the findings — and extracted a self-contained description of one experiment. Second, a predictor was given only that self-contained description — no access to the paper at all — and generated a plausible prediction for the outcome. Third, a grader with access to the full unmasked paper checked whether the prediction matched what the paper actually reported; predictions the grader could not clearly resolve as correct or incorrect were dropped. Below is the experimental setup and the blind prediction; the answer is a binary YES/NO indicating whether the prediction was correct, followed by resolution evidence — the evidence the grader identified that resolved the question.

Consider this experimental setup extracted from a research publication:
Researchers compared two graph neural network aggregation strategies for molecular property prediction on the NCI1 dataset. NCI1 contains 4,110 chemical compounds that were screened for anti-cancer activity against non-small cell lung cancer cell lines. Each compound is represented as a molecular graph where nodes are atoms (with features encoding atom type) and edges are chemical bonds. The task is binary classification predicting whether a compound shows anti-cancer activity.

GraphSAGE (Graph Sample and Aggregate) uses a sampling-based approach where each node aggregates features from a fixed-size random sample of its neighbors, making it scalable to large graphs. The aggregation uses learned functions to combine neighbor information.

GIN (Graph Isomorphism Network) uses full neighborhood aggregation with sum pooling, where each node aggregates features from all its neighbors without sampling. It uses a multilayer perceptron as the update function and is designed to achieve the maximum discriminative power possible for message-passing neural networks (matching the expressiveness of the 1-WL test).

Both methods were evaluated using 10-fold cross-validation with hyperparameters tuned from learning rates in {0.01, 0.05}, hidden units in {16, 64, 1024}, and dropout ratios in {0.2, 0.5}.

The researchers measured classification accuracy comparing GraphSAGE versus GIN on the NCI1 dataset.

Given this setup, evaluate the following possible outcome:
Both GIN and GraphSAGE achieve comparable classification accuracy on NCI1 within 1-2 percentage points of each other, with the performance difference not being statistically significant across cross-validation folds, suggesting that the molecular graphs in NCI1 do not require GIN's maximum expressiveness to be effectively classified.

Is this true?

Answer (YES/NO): NO